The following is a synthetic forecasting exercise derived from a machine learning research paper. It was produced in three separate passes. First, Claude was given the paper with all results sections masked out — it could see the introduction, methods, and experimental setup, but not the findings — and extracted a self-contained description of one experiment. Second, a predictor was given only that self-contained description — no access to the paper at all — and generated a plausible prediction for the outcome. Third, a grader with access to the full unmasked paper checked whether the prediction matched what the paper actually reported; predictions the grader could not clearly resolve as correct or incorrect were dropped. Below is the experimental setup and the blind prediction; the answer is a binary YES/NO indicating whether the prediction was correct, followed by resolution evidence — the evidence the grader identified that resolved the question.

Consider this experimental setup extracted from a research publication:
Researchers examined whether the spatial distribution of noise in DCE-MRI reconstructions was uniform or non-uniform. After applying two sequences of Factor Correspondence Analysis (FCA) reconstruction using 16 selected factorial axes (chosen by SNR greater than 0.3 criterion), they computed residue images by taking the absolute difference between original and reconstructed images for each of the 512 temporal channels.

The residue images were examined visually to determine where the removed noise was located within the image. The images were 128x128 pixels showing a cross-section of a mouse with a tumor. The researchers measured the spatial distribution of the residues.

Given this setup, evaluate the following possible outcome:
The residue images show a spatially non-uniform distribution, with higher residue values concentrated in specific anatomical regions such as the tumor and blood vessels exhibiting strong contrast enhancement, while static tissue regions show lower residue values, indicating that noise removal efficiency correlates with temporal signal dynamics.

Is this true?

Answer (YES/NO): NO